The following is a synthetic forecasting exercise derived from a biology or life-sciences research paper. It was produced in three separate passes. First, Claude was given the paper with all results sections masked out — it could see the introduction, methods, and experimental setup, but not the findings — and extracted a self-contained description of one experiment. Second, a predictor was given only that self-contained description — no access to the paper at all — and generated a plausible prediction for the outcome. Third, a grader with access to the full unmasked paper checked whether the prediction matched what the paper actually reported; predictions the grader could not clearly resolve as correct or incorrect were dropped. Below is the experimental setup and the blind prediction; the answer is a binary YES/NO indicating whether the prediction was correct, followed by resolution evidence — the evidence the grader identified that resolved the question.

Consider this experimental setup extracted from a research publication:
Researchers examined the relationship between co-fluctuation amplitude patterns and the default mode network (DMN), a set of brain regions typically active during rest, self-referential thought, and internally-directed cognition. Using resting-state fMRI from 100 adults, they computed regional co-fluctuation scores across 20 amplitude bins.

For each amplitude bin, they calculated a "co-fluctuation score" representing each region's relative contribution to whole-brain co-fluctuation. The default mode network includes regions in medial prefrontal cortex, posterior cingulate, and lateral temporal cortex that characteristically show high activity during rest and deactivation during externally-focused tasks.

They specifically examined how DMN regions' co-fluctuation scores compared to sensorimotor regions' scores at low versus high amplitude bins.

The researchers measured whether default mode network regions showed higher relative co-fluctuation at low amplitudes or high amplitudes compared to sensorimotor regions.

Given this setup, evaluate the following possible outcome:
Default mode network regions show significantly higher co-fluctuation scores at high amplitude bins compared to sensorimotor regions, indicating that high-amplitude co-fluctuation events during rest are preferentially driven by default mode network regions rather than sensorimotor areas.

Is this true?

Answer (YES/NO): NO